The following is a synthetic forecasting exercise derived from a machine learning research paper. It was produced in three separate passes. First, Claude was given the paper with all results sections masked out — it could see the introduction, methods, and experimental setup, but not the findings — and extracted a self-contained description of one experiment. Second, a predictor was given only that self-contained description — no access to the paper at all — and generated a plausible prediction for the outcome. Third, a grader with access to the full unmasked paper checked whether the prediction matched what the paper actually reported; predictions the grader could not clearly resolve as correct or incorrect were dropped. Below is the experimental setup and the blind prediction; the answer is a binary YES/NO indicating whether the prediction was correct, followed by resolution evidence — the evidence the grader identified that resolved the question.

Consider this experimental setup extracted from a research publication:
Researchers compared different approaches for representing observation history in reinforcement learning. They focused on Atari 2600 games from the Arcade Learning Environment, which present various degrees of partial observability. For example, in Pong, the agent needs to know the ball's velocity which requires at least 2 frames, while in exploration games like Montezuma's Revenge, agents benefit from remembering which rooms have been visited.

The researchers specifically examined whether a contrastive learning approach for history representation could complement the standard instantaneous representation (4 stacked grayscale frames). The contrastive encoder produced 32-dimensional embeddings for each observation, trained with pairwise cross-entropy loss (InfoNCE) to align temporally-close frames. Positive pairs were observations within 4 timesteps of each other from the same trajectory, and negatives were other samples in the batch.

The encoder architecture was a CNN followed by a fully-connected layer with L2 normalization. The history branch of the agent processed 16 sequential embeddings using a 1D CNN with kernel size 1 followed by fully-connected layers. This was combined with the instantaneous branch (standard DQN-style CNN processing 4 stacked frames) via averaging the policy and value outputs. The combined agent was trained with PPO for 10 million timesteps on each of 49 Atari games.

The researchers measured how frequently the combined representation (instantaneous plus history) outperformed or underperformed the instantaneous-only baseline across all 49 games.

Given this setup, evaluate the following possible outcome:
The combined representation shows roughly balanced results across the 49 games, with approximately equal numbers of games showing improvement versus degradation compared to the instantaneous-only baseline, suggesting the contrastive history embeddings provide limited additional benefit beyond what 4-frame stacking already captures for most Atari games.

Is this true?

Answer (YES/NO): NO